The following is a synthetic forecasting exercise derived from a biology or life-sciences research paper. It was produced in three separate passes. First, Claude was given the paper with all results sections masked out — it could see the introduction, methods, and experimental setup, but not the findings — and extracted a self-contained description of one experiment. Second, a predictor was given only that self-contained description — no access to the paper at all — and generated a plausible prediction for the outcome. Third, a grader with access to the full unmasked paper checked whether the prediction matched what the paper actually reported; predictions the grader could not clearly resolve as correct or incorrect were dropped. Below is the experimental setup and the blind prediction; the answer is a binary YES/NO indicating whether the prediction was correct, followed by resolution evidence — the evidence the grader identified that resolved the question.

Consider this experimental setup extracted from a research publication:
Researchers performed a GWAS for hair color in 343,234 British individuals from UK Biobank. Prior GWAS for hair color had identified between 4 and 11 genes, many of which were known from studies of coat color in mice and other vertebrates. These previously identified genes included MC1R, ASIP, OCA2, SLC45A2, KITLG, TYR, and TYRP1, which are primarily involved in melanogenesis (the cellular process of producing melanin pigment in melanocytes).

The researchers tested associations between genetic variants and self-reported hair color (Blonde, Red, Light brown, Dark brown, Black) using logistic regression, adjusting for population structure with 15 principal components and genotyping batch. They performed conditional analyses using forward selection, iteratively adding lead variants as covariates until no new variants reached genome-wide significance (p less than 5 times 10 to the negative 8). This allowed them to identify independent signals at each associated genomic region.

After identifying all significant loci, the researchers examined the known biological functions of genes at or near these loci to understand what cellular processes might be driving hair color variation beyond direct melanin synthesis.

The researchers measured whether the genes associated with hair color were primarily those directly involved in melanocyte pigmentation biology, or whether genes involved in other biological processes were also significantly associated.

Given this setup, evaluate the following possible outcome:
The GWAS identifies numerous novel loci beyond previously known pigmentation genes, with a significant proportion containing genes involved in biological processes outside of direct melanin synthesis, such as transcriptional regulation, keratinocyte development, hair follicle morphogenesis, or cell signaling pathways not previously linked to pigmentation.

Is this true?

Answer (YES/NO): YES